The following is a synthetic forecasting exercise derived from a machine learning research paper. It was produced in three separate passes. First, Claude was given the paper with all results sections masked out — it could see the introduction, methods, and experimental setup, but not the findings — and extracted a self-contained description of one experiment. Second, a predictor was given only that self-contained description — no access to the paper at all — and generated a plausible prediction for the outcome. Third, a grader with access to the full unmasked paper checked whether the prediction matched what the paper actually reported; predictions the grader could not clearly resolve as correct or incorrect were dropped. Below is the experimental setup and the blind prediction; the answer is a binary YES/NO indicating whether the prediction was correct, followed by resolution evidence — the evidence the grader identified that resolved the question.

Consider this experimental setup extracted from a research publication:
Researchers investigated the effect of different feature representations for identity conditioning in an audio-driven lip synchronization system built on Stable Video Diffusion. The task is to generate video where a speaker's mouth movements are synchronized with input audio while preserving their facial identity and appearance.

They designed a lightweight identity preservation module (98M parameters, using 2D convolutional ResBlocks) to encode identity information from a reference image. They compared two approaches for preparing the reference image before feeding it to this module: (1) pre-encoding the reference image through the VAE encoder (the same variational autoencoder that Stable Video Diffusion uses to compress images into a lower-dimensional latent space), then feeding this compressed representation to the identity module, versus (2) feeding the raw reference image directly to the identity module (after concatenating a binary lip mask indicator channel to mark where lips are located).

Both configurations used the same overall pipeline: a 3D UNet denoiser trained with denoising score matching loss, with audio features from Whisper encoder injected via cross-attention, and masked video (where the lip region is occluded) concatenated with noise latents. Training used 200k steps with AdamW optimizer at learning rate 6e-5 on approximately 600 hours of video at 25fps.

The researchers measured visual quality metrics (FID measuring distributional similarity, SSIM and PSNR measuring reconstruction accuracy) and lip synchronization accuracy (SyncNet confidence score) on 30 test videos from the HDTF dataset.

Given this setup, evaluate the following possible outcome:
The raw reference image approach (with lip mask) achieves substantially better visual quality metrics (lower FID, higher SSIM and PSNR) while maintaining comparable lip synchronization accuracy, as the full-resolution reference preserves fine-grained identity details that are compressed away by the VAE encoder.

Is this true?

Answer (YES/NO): NO